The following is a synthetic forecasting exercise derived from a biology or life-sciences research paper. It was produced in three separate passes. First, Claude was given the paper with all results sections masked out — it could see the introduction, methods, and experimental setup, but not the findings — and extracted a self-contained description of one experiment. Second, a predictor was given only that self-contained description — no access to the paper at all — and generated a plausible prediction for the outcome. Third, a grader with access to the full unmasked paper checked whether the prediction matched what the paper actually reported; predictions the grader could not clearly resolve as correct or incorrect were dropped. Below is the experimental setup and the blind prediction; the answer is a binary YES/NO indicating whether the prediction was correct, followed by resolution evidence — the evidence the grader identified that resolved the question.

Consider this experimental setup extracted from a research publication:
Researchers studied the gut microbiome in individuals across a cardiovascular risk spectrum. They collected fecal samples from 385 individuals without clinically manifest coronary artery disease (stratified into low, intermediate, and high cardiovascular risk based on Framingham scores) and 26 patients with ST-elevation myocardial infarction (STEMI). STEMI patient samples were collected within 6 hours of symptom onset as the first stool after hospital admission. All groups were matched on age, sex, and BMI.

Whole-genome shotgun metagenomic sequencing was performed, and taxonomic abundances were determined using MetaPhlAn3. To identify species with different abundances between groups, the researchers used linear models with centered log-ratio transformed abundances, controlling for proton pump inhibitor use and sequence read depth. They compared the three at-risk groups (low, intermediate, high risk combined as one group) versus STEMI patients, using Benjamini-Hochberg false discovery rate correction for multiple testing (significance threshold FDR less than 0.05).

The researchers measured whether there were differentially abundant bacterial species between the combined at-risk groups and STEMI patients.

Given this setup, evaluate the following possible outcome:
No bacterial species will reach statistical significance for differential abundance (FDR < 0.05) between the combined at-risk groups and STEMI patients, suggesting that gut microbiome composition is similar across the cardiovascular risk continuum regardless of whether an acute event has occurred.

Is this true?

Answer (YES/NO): NO